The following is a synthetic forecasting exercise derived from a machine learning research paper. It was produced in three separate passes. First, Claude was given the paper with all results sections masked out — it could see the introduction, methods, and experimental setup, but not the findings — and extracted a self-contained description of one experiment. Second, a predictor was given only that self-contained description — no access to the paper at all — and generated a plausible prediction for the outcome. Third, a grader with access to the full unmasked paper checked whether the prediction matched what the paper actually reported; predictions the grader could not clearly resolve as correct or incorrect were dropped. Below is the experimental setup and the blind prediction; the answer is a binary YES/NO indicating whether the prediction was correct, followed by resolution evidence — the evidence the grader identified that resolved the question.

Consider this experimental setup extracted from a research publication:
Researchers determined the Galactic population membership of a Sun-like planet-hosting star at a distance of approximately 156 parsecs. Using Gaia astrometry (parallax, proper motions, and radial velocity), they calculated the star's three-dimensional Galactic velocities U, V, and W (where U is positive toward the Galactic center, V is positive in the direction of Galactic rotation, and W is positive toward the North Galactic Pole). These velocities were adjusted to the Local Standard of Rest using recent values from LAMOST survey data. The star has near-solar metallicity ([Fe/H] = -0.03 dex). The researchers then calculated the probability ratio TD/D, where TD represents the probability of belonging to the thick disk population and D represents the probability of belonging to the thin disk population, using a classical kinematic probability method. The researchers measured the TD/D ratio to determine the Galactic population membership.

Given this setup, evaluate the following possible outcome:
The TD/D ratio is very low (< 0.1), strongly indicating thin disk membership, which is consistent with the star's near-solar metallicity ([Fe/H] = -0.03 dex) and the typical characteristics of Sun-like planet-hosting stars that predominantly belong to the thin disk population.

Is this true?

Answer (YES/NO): YES